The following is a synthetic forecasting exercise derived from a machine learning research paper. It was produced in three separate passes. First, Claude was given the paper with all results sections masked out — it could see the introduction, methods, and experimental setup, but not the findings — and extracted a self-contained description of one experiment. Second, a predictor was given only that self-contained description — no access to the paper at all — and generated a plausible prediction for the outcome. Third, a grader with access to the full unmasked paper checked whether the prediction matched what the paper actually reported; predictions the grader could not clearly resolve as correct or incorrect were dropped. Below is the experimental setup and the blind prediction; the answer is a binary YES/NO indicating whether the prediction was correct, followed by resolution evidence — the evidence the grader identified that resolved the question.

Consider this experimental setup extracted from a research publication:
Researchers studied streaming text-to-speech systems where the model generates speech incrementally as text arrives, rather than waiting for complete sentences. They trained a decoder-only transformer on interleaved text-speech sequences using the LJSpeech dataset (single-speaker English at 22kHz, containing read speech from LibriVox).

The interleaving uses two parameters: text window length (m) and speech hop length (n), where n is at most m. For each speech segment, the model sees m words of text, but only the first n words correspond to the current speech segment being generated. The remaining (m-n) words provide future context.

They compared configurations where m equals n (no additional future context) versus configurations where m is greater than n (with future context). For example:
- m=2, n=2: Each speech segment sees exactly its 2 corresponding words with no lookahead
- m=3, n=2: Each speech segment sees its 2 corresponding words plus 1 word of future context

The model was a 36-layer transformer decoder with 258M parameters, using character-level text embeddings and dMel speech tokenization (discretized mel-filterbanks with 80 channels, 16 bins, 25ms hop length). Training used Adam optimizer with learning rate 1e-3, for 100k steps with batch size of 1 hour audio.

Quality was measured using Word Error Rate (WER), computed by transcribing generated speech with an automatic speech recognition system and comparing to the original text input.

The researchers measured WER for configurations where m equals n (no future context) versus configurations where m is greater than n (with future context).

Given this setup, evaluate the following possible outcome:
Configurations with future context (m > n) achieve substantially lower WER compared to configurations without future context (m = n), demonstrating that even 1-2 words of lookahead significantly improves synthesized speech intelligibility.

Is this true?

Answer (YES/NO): YES